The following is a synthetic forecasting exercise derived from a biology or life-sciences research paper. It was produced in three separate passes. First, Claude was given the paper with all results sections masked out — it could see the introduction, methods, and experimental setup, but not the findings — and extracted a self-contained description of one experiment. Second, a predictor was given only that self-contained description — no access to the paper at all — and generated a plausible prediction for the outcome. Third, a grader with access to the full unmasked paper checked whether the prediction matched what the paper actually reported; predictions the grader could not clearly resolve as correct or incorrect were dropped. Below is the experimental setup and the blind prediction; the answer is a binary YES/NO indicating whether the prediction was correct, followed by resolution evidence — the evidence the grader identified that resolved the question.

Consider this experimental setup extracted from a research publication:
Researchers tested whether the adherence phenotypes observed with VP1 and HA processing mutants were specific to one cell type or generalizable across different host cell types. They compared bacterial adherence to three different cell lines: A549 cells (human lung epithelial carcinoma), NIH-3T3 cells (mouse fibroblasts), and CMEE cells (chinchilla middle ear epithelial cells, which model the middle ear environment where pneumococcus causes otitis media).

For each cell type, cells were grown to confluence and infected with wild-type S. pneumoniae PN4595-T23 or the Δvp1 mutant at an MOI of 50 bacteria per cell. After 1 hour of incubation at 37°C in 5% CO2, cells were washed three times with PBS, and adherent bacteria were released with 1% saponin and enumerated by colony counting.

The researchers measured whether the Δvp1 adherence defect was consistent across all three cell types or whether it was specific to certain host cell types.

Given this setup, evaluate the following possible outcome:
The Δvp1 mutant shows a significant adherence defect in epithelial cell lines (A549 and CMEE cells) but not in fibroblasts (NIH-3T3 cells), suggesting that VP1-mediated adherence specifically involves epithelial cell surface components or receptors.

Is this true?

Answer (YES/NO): NO